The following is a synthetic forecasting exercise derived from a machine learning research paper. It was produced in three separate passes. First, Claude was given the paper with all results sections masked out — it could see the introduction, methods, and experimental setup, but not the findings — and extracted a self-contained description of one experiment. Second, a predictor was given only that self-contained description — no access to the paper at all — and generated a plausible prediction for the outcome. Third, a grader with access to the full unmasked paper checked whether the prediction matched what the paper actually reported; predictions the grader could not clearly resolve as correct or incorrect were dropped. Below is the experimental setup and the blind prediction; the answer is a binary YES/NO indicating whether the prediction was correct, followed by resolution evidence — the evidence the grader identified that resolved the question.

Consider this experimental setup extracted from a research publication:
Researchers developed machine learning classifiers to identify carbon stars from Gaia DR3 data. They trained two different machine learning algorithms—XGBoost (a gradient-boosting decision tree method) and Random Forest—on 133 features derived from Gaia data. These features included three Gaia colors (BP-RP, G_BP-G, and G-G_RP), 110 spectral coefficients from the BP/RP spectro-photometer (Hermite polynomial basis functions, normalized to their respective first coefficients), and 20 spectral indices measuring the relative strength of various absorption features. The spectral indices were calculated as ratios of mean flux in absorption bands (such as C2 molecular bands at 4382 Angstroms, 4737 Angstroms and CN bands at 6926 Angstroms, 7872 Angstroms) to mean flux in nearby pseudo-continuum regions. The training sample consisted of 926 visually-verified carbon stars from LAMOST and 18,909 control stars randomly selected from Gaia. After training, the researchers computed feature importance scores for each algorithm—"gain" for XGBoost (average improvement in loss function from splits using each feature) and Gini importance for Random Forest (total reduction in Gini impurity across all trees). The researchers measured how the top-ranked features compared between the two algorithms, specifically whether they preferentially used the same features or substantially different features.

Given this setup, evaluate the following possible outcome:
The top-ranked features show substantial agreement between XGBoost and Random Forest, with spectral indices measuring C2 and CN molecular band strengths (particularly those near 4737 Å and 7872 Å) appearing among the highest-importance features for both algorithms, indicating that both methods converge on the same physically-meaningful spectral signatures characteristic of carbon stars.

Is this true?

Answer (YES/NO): NO